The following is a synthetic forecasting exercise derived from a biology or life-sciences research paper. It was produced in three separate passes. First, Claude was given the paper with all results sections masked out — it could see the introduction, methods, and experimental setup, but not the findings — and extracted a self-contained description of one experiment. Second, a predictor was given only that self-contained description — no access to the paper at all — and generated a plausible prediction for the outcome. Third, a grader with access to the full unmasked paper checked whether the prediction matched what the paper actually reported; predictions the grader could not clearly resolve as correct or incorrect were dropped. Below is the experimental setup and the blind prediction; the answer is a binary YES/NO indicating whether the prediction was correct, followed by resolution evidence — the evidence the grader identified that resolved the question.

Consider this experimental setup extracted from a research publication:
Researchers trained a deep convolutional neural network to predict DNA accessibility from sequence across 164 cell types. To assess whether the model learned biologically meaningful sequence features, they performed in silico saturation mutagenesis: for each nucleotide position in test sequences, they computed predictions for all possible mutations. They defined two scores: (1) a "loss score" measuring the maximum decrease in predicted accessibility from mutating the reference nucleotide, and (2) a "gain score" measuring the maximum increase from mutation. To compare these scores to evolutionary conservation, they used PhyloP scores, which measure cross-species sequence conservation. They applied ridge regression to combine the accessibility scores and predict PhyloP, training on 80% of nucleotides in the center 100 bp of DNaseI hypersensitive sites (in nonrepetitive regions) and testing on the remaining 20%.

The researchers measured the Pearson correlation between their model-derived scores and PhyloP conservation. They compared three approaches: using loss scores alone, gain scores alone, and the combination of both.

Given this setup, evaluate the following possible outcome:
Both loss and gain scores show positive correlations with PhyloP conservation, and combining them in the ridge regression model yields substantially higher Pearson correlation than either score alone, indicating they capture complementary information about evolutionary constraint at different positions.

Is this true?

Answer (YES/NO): NO